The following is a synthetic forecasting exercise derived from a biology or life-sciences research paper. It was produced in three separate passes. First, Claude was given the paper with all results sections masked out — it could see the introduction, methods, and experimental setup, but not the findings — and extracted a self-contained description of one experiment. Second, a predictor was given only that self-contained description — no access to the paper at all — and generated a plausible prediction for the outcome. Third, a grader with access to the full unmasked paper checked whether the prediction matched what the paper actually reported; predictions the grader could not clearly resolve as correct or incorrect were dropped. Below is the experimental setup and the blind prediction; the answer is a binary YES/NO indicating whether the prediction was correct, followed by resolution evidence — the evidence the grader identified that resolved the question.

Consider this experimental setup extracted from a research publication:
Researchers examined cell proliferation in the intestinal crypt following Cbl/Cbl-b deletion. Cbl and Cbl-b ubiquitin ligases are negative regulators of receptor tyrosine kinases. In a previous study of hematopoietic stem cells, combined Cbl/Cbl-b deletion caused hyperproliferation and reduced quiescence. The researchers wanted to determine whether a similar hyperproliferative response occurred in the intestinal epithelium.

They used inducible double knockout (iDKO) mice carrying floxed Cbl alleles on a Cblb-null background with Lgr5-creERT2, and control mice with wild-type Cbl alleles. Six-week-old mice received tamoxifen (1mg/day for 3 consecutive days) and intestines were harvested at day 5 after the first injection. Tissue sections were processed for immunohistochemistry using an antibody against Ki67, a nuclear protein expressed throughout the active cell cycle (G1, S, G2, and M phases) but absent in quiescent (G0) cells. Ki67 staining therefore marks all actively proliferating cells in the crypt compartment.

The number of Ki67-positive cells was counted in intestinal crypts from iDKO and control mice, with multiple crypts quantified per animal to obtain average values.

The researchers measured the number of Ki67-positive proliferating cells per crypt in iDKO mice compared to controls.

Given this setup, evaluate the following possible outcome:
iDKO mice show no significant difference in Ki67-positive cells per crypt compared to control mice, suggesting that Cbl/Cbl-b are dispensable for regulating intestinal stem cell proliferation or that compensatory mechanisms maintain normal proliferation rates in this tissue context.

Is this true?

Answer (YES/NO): NO